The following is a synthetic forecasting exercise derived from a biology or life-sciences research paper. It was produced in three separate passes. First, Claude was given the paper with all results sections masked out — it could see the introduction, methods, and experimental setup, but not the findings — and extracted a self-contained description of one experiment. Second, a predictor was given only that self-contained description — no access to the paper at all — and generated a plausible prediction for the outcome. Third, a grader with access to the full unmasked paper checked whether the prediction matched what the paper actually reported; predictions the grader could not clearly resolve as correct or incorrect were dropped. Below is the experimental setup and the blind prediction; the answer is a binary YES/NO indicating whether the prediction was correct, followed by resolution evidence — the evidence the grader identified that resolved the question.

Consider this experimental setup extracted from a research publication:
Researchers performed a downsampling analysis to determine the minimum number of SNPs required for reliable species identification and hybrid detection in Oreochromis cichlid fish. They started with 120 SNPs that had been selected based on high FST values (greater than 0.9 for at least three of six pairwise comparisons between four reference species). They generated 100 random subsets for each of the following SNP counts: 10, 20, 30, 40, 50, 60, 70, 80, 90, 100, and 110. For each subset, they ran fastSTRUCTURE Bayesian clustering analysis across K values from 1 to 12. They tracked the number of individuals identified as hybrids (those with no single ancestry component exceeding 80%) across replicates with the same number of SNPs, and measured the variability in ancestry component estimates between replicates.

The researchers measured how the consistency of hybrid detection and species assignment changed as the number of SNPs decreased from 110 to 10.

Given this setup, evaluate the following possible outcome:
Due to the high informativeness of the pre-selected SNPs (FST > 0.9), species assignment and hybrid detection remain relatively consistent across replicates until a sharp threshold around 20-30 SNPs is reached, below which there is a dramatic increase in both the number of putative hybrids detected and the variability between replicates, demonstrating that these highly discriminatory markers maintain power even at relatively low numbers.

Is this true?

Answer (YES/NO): NO